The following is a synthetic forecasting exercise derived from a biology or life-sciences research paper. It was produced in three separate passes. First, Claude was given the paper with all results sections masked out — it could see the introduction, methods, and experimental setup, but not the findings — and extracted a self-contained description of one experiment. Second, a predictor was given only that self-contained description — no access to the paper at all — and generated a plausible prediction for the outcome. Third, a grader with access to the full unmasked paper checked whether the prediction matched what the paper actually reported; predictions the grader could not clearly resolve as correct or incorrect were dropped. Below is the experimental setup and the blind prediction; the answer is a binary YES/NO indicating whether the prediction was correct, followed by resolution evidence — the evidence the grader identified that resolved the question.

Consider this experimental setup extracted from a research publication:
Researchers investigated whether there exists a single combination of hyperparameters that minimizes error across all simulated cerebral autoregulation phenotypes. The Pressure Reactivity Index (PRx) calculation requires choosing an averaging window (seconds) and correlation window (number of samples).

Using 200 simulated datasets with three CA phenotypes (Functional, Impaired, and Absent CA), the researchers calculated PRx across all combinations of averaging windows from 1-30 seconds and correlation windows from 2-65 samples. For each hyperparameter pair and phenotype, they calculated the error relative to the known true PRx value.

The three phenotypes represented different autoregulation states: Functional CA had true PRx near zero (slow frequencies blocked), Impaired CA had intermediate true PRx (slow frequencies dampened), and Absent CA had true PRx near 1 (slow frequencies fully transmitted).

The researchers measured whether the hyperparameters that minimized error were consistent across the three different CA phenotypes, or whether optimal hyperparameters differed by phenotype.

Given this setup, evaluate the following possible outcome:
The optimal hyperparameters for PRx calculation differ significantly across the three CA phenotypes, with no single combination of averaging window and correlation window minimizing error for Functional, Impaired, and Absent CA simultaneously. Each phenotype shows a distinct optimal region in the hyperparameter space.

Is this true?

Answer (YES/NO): NO